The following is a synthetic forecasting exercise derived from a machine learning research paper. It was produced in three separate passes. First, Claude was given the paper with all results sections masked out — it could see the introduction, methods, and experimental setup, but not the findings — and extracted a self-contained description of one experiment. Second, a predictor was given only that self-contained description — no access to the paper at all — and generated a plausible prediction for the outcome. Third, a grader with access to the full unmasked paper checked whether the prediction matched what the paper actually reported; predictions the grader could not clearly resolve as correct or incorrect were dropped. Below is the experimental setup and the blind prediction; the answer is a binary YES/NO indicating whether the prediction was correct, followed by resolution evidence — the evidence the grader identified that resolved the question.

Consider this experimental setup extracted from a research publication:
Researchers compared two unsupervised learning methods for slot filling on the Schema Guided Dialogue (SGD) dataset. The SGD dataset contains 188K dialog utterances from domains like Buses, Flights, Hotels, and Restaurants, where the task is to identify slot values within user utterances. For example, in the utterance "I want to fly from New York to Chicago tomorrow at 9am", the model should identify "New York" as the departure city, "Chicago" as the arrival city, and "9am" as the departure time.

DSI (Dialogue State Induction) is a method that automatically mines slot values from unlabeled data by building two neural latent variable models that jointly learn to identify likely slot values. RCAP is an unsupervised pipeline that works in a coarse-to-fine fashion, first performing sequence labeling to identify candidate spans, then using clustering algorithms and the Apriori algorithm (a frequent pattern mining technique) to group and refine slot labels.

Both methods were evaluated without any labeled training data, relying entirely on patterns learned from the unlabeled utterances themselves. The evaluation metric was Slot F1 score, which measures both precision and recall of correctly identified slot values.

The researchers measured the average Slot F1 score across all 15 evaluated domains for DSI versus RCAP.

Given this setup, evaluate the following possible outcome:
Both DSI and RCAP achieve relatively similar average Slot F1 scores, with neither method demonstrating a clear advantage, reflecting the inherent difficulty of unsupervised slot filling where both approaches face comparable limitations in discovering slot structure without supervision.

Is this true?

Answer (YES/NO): NO